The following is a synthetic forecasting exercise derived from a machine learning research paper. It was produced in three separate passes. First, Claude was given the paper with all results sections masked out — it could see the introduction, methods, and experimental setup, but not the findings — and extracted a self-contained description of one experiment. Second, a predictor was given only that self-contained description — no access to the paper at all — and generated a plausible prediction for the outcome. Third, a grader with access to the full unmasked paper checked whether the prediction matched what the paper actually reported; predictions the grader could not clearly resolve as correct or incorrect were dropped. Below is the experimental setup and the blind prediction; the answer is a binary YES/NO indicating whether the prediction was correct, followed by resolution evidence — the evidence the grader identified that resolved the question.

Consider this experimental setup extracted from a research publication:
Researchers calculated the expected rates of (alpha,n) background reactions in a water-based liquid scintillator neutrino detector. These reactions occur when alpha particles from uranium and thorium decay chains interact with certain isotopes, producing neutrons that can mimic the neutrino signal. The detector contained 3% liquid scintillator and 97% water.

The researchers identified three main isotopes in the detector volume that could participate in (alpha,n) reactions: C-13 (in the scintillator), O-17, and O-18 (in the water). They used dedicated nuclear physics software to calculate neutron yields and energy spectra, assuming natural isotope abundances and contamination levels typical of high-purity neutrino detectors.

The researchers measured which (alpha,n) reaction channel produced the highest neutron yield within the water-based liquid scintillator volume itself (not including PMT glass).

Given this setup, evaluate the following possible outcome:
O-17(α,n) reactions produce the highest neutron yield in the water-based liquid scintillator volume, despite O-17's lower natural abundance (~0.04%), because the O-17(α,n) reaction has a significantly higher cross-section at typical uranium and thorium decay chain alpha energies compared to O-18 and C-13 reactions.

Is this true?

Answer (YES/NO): NO